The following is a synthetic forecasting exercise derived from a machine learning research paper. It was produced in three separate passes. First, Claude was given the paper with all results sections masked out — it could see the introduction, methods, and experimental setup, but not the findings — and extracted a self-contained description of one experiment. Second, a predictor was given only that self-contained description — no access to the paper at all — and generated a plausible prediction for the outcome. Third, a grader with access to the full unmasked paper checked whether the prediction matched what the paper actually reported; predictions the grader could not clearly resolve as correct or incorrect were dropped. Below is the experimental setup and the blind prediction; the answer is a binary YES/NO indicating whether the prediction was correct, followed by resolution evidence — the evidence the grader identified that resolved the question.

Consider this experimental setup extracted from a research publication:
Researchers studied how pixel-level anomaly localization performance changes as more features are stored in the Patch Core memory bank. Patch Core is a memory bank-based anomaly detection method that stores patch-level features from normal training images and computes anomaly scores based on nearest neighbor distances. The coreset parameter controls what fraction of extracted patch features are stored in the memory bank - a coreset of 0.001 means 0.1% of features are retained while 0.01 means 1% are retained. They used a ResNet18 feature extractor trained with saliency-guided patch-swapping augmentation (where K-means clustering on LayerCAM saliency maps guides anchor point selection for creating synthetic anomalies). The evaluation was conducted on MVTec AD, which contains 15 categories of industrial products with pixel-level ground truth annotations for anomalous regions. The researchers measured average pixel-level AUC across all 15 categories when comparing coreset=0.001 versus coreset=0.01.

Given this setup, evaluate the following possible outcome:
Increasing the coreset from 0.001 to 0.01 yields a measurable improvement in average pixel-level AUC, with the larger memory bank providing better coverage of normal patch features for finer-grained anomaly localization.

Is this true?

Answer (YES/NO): YES